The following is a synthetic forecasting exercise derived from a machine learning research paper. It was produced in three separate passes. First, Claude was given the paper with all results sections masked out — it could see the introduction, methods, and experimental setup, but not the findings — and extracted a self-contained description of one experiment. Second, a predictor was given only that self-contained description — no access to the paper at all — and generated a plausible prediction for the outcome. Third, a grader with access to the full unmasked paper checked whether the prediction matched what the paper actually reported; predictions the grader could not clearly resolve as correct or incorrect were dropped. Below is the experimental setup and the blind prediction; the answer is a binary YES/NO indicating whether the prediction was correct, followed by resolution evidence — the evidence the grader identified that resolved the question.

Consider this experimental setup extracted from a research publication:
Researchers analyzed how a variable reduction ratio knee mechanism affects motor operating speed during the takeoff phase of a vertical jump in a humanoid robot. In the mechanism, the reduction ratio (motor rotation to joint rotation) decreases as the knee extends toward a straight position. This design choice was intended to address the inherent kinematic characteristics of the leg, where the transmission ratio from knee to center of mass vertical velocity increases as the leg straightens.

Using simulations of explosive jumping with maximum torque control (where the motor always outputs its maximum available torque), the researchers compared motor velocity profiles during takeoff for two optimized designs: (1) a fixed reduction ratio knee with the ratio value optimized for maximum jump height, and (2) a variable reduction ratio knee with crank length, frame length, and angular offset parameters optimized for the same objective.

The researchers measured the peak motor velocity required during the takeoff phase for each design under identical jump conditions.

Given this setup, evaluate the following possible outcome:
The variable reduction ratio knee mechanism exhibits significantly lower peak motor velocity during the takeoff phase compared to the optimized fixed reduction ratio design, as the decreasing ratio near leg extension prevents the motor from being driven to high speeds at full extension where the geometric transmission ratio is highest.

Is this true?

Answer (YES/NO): YES